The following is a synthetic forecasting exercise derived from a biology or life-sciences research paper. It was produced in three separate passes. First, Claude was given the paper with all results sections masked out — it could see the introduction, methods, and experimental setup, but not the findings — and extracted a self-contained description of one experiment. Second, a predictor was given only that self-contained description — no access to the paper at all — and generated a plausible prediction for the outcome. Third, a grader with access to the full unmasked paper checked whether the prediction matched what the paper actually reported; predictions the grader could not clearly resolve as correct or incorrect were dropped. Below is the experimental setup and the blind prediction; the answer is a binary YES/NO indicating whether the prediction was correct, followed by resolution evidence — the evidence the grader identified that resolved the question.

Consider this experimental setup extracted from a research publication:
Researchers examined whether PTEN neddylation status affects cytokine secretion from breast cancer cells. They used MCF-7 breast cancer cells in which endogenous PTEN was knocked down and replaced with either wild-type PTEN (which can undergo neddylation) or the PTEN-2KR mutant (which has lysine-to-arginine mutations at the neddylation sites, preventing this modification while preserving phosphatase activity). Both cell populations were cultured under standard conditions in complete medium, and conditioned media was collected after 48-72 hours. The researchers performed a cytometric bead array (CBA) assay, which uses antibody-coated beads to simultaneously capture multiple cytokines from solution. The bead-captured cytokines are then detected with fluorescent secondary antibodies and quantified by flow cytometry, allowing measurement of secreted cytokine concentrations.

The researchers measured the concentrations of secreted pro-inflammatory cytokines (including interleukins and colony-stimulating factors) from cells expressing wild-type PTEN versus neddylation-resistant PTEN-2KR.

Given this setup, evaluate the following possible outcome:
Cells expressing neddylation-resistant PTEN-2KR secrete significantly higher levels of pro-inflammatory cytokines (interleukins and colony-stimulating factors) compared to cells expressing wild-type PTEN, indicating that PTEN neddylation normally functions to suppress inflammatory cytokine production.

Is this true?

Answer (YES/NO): NO